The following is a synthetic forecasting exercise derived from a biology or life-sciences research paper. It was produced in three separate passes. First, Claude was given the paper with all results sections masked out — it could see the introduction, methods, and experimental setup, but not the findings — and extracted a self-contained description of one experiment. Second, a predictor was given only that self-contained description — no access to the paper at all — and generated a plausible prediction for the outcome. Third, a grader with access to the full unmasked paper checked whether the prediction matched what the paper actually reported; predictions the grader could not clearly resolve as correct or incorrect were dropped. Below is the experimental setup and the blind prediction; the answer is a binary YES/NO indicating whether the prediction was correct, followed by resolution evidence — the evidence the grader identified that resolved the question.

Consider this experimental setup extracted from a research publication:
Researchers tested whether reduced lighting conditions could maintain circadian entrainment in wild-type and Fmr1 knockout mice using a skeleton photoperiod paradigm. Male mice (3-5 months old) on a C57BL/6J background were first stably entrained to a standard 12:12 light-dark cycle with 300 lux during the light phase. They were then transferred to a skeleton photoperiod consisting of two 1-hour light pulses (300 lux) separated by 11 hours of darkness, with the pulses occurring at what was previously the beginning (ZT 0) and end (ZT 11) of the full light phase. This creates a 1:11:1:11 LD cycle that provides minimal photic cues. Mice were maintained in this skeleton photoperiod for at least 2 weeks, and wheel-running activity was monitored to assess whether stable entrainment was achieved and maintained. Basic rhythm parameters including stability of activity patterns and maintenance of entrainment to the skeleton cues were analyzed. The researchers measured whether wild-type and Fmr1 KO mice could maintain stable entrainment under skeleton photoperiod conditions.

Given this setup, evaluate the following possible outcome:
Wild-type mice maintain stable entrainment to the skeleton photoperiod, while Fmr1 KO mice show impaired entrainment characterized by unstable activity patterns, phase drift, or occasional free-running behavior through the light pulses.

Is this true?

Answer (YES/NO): YES